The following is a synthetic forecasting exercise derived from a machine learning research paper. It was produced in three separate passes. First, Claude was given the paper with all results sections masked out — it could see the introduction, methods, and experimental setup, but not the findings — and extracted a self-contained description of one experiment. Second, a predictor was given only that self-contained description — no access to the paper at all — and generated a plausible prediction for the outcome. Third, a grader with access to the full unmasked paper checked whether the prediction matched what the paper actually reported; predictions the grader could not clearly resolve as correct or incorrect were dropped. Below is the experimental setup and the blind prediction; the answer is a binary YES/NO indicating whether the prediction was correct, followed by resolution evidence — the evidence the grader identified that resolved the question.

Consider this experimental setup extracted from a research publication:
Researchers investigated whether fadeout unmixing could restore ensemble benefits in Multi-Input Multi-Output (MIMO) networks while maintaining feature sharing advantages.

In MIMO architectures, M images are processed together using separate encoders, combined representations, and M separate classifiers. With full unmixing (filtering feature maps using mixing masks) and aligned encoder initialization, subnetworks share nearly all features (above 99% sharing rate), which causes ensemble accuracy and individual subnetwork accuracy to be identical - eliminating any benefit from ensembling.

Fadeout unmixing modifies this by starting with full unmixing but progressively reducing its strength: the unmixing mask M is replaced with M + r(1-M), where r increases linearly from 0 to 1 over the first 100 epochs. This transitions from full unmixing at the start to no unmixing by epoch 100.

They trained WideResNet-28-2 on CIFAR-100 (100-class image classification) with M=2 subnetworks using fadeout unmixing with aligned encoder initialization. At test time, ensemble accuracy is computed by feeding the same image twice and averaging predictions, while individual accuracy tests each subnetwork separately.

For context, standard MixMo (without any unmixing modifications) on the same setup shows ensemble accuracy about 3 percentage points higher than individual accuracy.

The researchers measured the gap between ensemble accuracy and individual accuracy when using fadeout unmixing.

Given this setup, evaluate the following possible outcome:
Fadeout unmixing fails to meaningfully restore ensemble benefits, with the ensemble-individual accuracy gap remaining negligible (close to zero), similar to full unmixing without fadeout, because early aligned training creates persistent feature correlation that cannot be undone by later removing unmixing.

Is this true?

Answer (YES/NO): NO